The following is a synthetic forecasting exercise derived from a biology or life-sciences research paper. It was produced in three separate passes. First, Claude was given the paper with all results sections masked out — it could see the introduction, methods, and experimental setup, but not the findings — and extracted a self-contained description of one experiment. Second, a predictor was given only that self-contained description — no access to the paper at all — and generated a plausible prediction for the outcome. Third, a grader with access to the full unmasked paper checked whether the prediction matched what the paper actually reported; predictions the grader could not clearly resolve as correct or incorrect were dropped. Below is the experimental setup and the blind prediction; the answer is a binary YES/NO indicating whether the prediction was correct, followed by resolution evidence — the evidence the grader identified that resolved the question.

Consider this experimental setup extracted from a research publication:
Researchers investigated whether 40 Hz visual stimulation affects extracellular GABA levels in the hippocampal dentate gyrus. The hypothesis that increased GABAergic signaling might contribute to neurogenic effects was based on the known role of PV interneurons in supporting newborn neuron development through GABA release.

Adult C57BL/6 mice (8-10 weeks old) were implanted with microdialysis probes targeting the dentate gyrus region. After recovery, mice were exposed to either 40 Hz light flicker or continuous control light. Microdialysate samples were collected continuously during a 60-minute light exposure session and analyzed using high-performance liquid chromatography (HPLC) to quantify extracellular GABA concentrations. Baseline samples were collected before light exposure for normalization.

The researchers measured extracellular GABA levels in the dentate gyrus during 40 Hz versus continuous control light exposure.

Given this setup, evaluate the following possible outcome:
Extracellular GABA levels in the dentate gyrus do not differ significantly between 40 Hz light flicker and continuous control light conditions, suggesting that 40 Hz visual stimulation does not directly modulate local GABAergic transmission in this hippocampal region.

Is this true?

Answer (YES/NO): NO